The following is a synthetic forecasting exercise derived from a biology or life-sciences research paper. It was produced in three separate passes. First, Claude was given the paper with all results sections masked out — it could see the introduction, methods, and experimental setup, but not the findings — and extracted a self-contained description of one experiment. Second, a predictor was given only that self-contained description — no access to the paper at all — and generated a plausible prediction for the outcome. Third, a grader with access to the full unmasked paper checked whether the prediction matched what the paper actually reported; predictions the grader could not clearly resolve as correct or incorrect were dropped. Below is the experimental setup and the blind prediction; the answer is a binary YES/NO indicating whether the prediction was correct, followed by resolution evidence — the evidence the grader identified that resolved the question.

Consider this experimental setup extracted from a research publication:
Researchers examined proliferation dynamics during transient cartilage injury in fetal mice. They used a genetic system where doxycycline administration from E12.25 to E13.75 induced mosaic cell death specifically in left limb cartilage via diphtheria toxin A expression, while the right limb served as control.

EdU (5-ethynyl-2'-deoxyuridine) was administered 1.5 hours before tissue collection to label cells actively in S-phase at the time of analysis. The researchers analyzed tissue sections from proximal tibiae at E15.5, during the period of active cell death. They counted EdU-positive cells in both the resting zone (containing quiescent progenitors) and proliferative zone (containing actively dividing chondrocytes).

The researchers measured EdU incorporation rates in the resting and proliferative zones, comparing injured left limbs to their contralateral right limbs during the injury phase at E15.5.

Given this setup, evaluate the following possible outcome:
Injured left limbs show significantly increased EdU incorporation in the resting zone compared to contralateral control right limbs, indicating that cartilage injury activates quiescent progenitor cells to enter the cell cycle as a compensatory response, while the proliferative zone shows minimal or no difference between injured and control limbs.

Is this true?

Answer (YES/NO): NO